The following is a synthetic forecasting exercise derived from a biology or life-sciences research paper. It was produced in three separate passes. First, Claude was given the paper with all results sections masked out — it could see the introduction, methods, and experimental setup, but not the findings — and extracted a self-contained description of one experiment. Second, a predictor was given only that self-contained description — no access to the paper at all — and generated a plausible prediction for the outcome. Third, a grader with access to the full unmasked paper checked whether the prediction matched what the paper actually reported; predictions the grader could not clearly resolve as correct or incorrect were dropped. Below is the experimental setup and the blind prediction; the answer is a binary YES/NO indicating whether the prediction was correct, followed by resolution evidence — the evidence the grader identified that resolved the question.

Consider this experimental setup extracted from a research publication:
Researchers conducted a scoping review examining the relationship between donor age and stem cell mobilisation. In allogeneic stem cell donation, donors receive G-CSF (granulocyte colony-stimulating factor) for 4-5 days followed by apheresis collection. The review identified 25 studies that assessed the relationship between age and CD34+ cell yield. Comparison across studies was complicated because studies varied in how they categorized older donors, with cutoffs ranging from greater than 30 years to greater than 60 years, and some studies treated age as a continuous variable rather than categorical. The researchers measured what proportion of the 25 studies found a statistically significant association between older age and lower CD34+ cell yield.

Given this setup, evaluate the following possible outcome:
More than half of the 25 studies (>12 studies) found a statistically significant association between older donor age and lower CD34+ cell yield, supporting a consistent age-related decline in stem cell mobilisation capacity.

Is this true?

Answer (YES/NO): YES